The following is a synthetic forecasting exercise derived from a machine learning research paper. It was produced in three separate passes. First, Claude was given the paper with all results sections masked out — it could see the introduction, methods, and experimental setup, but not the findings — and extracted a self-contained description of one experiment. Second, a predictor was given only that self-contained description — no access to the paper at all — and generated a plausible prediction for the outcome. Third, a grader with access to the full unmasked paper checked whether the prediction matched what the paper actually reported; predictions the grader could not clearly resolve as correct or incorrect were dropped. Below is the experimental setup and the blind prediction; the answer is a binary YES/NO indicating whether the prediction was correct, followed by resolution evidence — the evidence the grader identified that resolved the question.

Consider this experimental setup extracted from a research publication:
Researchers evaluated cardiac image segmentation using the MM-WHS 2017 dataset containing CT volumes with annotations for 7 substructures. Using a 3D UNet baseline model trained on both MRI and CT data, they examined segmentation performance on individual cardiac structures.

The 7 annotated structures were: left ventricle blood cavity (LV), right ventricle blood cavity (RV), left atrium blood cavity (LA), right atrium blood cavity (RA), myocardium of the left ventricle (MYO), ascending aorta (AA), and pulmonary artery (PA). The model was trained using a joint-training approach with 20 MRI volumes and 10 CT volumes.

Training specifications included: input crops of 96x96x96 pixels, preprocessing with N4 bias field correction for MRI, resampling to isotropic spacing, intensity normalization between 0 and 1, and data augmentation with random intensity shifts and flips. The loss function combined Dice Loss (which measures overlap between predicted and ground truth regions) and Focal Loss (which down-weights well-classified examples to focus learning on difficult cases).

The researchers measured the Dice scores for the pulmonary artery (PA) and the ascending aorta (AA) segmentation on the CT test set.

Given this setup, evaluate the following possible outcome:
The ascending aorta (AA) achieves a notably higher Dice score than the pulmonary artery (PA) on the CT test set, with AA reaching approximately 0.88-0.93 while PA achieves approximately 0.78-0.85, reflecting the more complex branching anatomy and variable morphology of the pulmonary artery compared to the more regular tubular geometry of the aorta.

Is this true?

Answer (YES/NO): YES